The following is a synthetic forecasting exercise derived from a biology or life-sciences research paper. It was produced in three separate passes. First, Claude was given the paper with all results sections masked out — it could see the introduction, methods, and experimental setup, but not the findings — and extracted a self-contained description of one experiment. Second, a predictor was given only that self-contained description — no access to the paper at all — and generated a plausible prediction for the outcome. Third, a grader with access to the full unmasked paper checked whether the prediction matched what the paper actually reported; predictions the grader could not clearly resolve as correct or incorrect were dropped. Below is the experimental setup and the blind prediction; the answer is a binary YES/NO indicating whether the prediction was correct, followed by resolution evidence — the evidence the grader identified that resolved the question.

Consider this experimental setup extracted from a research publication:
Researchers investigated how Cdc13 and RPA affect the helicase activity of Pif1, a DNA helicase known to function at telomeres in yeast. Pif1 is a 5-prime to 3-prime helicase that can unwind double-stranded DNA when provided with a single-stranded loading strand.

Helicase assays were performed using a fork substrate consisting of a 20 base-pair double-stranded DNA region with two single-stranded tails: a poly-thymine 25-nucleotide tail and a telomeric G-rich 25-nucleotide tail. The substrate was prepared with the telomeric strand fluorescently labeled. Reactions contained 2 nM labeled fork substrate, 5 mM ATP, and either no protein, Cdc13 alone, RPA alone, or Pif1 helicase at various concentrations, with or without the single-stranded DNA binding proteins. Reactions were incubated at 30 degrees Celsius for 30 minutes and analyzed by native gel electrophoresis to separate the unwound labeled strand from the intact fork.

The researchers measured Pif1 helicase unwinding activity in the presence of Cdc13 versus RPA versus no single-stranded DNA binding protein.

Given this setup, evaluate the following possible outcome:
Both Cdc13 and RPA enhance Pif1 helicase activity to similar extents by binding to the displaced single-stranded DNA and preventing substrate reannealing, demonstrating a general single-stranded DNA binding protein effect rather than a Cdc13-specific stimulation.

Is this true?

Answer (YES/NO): NO